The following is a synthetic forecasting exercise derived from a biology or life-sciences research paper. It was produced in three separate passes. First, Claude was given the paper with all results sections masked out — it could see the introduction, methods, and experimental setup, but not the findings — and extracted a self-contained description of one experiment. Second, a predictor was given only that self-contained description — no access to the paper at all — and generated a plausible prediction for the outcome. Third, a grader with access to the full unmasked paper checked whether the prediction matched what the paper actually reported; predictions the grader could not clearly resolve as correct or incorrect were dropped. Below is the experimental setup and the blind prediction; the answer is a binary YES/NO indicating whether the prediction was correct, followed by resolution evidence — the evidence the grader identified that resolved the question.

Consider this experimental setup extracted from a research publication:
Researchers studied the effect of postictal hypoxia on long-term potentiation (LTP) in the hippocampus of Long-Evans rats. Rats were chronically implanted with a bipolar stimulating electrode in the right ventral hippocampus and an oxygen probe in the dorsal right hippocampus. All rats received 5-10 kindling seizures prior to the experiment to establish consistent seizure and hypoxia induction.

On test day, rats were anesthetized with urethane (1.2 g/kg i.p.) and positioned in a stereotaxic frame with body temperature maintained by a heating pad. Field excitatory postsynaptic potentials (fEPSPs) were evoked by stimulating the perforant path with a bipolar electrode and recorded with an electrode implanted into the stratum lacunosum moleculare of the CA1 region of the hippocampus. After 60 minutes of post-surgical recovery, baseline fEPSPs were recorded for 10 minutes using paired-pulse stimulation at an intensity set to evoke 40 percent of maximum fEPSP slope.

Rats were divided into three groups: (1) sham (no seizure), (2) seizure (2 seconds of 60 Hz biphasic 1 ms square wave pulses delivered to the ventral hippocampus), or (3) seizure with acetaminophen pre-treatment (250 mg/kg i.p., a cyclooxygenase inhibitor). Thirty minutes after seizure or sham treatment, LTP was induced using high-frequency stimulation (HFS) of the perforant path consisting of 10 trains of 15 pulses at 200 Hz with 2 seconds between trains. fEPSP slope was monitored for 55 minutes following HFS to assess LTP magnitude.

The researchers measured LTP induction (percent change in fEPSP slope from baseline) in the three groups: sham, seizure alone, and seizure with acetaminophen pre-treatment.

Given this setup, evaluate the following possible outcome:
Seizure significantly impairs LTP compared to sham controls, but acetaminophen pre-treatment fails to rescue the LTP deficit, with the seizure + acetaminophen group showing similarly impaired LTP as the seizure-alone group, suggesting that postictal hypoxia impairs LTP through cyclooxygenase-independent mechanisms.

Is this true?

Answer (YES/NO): NO